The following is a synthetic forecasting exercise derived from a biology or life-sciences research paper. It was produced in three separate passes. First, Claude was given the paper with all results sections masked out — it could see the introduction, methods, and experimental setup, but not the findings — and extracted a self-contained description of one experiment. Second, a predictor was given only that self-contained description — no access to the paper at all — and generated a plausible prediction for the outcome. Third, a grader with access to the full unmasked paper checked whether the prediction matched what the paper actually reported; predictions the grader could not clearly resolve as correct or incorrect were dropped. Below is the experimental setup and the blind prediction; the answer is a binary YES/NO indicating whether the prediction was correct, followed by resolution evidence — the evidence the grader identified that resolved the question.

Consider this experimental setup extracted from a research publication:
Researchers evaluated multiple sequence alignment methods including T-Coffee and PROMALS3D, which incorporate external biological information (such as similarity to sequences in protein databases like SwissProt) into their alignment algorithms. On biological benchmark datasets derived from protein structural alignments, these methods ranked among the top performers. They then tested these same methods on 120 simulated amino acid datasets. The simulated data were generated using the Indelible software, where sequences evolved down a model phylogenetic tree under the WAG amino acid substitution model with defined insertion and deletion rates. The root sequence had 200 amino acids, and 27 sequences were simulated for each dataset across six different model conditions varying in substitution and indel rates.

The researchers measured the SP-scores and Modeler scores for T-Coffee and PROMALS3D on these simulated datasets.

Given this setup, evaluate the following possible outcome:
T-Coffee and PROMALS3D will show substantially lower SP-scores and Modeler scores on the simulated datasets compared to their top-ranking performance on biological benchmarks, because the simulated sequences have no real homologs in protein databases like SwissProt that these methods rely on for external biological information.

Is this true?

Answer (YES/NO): YES